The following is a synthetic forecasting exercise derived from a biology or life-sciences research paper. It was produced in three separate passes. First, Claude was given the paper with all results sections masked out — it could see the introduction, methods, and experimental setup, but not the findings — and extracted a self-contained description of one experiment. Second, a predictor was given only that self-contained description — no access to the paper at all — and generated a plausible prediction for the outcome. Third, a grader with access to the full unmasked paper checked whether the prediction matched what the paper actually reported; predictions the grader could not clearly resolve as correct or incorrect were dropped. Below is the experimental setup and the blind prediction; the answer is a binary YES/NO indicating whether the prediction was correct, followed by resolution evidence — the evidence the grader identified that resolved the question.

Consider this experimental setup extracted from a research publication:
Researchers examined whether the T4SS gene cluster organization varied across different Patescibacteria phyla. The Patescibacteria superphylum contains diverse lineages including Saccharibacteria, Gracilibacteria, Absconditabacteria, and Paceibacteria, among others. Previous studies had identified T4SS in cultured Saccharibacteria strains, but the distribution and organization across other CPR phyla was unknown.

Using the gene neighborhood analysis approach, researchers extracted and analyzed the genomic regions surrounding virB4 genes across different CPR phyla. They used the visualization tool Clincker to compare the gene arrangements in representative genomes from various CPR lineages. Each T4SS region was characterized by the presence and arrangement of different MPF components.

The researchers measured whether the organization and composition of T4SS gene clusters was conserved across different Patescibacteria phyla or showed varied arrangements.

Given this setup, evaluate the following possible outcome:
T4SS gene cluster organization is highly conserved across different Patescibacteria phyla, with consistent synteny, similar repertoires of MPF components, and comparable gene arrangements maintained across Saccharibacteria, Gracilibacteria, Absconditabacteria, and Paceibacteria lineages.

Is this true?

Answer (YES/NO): NO